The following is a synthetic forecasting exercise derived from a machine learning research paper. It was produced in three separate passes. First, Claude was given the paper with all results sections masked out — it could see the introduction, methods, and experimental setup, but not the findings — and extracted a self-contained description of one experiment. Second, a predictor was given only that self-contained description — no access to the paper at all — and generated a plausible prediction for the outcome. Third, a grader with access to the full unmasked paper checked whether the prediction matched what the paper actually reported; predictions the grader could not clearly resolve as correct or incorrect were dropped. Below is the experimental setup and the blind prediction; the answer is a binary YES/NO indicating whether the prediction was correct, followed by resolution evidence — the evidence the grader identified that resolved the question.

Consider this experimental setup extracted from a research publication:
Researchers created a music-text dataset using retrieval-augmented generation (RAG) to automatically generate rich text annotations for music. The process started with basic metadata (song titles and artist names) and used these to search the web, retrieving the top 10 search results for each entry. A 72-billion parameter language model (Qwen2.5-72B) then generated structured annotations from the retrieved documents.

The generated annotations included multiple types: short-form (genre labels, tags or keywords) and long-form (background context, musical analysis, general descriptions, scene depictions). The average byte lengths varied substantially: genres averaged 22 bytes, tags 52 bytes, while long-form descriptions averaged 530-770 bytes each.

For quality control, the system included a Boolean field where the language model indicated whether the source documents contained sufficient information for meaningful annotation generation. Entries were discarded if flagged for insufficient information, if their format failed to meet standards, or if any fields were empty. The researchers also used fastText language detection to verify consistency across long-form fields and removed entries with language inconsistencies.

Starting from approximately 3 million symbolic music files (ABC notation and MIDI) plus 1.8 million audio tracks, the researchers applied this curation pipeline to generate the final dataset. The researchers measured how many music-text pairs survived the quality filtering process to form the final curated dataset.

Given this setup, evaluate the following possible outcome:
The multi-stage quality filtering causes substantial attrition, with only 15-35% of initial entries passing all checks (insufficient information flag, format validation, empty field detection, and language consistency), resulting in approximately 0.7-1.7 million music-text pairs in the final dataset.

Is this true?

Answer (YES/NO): NO